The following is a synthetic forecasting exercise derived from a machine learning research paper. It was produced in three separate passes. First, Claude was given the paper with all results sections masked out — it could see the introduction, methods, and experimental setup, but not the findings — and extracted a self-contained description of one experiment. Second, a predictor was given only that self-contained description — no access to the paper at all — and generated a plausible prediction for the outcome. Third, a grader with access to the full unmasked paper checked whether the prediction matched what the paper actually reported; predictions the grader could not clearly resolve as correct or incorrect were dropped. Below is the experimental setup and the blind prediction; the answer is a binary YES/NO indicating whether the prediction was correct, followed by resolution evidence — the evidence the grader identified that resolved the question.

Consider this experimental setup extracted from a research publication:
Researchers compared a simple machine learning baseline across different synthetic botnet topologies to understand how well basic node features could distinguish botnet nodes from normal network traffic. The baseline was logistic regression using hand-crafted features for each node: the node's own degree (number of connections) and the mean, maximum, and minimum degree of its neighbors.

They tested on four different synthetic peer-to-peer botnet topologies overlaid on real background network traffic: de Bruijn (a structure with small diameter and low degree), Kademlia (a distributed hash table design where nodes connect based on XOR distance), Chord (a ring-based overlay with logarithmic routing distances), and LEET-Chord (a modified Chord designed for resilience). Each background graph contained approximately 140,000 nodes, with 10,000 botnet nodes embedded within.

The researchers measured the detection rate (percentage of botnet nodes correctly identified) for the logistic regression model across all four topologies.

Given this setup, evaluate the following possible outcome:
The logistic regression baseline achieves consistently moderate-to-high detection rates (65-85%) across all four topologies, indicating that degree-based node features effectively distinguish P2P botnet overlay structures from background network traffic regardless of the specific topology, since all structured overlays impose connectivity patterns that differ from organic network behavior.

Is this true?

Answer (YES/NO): NO